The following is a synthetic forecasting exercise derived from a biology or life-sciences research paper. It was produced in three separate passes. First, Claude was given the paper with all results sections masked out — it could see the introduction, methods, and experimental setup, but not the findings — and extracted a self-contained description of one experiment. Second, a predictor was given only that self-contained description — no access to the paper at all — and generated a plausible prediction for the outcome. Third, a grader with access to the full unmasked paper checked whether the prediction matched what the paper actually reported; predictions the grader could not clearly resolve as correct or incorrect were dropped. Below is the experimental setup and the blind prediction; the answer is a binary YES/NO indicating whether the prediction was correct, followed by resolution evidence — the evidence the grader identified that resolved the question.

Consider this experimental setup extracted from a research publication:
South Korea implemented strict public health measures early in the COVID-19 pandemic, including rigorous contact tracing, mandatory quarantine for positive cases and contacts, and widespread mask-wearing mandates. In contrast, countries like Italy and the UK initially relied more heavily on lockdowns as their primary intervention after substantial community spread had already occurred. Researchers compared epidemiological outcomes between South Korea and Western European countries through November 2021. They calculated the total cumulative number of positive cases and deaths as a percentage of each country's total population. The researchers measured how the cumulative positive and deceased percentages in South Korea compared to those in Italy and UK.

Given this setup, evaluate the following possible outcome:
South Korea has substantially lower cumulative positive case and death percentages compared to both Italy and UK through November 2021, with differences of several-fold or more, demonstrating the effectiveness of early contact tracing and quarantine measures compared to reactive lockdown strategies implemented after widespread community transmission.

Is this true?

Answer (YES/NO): YES